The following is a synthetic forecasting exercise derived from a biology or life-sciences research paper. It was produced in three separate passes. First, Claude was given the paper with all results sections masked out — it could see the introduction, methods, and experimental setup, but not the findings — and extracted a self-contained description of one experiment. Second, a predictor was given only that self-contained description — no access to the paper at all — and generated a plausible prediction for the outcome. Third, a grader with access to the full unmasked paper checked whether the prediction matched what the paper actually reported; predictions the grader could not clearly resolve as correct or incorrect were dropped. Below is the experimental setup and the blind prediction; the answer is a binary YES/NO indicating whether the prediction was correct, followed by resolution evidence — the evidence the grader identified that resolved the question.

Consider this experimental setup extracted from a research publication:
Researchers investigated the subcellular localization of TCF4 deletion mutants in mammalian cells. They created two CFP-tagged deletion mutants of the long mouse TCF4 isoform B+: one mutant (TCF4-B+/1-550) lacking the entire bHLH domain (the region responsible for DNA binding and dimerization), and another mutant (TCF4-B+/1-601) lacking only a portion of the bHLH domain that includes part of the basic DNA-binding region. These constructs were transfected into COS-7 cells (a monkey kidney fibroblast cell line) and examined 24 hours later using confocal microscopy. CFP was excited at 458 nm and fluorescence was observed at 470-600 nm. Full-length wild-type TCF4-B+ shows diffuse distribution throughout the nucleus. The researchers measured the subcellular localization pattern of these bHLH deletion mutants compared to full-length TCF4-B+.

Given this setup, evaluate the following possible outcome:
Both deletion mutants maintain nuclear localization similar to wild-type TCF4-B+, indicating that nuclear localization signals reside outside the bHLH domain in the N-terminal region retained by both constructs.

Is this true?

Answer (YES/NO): NO